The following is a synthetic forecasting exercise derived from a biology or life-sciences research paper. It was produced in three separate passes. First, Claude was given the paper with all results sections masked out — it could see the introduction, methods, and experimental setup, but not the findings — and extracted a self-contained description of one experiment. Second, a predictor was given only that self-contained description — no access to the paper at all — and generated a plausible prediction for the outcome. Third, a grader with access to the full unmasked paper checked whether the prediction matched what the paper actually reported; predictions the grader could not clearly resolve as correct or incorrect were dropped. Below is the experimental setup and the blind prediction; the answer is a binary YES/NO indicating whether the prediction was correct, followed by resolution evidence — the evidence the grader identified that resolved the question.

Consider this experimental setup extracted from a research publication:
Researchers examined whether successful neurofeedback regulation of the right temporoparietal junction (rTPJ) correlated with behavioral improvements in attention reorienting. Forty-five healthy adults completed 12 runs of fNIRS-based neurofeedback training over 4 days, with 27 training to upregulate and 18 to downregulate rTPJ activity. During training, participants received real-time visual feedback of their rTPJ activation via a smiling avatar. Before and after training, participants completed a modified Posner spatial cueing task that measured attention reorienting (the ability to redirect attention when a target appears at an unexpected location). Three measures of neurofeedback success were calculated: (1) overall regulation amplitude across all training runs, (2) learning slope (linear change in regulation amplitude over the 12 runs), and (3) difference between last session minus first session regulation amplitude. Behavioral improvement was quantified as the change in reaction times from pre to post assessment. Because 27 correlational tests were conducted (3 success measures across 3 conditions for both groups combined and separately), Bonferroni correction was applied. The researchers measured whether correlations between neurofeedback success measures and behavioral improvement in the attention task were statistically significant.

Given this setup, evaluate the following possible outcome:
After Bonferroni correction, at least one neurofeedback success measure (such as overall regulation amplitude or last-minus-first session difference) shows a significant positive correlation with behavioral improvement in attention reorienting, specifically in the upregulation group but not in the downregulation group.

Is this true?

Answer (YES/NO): NO